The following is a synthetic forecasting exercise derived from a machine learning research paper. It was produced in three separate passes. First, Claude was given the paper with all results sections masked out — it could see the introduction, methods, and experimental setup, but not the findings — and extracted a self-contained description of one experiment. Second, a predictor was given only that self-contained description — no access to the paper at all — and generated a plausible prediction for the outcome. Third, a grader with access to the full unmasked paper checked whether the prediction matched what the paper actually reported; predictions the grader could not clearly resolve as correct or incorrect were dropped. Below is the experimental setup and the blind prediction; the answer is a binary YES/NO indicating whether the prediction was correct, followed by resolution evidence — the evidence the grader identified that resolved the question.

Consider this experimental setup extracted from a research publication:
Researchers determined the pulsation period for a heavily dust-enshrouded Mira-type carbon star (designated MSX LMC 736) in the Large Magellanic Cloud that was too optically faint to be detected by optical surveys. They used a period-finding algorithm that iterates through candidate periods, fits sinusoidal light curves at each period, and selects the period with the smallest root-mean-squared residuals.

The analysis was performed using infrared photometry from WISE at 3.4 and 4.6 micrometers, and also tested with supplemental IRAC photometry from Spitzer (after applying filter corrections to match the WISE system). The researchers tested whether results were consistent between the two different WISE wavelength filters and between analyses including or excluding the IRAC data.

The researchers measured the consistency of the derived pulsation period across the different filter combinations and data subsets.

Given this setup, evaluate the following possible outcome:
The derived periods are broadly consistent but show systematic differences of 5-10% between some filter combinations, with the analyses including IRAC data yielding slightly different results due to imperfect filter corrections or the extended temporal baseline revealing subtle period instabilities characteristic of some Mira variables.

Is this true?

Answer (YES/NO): NO